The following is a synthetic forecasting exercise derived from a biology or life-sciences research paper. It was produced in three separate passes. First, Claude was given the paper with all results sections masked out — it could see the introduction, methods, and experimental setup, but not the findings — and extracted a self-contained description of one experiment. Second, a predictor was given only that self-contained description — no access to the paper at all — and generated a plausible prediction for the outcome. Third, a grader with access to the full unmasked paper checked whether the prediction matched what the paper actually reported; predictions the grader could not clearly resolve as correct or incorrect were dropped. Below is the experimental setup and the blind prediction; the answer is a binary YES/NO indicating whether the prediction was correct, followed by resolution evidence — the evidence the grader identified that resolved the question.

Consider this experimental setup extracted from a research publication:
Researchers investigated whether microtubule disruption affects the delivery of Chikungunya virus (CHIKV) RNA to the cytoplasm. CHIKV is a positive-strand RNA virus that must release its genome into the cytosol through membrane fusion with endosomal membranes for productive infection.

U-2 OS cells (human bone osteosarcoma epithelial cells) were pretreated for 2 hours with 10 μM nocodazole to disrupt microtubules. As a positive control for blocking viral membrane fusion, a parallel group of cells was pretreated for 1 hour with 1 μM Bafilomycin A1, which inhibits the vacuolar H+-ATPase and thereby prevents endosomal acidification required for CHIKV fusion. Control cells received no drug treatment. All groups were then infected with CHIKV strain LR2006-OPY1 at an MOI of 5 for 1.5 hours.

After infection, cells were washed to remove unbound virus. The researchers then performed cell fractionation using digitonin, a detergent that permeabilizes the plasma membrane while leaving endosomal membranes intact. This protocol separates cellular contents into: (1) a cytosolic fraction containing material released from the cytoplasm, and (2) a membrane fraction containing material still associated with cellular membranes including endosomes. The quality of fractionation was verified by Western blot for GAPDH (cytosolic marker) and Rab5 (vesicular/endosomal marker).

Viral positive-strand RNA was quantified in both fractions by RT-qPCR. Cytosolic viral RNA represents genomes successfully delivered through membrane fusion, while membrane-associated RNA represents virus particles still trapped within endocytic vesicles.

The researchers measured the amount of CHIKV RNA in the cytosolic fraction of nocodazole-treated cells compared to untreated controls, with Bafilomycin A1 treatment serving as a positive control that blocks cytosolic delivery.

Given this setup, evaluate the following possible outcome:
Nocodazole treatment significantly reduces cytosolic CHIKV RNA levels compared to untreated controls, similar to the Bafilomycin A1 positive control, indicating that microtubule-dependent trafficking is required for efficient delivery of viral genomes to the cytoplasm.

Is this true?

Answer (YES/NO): NO